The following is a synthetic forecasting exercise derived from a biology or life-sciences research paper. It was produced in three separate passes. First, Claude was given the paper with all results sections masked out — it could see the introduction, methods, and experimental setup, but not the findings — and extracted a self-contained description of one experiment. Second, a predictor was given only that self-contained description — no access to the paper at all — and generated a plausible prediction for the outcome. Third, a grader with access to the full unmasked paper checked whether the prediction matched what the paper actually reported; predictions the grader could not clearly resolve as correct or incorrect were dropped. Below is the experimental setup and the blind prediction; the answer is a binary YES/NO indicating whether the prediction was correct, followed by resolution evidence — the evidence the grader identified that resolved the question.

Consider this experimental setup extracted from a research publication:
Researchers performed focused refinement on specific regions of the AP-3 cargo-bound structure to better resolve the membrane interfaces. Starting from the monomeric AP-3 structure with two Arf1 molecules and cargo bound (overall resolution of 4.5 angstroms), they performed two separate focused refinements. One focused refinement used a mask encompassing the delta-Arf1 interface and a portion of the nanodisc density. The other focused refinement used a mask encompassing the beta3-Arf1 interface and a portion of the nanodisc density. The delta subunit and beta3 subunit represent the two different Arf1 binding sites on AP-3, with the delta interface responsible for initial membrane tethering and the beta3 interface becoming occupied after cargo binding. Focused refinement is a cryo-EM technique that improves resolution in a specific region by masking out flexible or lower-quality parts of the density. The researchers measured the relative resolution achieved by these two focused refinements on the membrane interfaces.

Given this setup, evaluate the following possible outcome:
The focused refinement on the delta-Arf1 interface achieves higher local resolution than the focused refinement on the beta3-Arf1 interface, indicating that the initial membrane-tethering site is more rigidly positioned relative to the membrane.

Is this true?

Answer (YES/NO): NO